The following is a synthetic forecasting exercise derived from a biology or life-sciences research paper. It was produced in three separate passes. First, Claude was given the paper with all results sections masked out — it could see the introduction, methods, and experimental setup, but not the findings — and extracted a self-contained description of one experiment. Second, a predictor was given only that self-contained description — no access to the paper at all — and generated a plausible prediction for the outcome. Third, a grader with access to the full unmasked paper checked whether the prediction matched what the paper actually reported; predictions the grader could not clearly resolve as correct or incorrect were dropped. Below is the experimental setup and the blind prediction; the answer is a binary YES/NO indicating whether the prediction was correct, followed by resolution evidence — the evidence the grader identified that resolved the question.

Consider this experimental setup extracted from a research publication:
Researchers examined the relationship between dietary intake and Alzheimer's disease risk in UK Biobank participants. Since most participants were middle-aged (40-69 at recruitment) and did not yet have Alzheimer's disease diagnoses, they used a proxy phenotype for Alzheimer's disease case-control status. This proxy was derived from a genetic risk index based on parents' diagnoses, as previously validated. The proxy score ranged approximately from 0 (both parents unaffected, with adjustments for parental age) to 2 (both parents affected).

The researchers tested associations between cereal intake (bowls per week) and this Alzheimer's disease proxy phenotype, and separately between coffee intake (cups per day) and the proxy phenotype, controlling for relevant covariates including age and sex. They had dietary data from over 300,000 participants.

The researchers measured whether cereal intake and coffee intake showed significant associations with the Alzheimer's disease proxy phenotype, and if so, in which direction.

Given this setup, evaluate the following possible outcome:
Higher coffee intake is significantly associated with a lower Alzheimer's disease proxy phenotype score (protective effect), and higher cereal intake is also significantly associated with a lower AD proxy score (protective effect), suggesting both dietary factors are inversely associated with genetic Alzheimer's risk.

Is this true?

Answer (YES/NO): NO